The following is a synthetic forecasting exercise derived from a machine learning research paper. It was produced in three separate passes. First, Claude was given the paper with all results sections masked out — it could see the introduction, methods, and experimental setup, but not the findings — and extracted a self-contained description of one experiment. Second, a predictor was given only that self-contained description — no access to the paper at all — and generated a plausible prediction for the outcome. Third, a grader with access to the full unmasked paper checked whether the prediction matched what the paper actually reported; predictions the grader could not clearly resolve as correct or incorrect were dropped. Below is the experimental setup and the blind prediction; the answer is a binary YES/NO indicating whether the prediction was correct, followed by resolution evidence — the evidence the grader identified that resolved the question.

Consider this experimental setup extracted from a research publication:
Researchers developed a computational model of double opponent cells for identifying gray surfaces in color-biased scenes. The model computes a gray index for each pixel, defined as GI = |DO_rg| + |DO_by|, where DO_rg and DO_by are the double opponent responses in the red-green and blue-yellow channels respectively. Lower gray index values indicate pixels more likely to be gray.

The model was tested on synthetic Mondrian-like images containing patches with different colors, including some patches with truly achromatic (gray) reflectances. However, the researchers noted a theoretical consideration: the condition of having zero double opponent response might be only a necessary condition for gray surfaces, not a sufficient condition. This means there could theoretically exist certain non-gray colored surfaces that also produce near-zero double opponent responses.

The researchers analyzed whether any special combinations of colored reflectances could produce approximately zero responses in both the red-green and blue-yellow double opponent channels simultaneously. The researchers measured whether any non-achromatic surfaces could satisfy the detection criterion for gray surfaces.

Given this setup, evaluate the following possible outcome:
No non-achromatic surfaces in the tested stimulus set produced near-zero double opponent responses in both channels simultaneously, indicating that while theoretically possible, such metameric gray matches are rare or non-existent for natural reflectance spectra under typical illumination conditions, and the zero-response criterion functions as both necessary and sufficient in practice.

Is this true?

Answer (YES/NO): NO